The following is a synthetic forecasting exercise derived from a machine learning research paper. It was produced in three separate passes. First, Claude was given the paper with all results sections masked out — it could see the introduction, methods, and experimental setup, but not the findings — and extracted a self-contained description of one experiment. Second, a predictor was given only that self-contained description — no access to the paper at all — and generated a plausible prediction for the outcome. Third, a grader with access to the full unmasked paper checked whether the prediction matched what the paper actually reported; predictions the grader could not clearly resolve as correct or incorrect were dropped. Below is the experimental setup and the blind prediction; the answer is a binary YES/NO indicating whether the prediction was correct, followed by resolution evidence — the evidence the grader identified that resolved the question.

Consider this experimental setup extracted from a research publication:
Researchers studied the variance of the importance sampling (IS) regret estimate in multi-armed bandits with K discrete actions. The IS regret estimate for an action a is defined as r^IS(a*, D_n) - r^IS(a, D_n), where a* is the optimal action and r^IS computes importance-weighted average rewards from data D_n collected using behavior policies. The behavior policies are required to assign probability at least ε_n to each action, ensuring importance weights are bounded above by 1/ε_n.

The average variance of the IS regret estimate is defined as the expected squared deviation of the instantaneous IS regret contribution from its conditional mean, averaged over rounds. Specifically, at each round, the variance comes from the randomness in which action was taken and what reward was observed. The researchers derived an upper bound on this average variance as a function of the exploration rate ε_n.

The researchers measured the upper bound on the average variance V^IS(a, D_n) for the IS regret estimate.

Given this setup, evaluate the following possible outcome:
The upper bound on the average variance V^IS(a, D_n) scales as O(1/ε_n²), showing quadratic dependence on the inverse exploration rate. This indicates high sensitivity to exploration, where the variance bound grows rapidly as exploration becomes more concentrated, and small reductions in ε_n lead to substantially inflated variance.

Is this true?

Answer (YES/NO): NO